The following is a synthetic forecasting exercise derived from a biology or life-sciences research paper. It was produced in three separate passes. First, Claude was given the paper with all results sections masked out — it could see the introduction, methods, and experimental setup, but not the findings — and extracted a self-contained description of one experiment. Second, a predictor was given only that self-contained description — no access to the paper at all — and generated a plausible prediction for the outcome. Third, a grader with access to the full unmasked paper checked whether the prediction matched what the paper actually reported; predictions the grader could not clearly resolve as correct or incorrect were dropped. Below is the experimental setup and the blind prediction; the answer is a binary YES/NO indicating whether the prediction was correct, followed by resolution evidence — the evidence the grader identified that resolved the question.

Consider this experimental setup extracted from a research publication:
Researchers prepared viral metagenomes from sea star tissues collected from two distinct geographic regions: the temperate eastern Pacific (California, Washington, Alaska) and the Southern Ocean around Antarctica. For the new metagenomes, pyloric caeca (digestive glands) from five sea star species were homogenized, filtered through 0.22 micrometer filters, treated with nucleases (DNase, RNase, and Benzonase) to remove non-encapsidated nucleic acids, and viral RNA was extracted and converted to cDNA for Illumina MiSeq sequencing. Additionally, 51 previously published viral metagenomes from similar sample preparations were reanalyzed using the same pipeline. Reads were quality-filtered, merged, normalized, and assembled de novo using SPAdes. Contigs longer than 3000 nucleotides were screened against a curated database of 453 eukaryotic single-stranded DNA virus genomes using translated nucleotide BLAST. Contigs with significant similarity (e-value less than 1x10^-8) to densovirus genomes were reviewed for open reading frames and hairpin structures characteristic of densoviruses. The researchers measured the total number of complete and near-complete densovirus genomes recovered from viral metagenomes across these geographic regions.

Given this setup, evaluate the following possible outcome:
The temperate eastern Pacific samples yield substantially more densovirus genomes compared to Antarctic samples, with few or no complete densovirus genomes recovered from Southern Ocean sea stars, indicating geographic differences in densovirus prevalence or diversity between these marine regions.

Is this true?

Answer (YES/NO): NO